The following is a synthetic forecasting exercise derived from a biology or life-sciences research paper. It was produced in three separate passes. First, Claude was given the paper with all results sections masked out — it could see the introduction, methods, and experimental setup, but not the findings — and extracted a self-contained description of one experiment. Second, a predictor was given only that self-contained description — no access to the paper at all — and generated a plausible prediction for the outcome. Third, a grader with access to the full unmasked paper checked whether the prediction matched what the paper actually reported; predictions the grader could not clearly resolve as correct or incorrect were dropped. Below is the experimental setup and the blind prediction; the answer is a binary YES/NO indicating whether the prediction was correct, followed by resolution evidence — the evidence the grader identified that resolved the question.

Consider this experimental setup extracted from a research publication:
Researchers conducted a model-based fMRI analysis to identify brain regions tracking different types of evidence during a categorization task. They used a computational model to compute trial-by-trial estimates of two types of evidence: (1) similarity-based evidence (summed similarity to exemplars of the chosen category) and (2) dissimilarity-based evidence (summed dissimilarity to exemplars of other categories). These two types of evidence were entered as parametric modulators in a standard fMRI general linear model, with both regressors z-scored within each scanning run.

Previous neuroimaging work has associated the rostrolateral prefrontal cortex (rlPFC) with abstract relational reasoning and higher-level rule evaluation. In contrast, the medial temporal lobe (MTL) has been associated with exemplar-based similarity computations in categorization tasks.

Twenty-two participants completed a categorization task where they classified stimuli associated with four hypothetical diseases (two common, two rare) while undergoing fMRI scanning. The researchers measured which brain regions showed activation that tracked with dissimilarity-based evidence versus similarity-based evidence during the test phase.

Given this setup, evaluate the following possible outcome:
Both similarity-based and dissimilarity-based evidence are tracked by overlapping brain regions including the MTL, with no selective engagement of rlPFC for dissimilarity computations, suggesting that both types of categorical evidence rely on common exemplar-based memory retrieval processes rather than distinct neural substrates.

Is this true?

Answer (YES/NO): NO